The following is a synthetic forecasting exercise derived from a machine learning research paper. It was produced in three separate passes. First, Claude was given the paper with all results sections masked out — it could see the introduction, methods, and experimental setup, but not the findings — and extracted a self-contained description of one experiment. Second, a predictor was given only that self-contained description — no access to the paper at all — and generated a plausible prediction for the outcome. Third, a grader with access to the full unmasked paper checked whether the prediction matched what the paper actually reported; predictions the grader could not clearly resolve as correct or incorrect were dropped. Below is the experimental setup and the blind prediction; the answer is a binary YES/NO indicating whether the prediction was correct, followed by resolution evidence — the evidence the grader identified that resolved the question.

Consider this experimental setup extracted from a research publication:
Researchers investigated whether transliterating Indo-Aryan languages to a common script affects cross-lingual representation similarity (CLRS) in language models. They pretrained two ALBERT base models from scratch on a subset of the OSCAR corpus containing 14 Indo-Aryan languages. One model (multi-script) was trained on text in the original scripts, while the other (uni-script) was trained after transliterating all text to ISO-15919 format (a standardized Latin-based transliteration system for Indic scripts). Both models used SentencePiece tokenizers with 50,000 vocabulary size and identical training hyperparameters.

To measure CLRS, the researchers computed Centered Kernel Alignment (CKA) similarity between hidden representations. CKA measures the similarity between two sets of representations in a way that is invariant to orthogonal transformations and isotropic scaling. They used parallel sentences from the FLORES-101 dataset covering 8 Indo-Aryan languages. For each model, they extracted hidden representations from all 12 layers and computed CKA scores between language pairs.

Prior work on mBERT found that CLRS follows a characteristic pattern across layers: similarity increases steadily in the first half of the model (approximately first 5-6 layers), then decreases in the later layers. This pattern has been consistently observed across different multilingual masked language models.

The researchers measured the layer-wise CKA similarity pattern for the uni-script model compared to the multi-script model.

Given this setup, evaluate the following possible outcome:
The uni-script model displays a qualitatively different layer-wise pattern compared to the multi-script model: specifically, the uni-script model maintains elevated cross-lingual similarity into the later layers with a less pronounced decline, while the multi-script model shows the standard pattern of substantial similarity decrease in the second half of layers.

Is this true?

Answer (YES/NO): YES